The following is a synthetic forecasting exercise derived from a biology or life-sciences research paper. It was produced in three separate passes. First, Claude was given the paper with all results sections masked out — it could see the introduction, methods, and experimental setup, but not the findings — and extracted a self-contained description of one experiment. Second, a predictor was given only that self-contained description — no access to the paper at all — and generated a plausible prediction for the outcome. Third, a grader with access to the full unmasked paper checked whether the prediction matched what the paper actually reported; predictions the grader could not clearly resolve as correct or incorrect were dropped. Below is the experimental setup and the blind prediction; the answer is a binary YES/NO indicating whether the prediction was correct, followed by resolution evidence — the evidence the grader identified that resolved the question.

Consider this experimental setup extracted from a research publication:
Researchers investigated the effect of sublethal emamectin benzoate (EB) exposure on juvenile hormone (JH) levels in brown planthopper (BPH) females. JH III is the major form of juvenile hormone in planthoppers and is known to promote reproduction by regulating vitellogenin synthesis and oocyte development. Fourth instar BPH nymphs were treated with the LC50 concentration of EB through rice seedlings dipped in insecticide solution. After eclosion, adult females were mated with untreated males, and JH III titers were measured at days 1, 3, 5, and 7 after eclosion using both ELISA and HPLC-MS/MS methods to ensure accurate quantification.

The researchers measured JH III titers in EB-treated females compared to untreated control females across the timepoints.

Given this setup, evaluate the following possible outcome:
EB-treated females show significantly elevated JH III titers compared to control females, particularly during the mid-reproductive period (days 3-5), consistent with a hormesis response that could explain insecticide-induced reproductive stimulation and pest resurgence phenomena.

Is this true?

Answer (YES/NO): YES